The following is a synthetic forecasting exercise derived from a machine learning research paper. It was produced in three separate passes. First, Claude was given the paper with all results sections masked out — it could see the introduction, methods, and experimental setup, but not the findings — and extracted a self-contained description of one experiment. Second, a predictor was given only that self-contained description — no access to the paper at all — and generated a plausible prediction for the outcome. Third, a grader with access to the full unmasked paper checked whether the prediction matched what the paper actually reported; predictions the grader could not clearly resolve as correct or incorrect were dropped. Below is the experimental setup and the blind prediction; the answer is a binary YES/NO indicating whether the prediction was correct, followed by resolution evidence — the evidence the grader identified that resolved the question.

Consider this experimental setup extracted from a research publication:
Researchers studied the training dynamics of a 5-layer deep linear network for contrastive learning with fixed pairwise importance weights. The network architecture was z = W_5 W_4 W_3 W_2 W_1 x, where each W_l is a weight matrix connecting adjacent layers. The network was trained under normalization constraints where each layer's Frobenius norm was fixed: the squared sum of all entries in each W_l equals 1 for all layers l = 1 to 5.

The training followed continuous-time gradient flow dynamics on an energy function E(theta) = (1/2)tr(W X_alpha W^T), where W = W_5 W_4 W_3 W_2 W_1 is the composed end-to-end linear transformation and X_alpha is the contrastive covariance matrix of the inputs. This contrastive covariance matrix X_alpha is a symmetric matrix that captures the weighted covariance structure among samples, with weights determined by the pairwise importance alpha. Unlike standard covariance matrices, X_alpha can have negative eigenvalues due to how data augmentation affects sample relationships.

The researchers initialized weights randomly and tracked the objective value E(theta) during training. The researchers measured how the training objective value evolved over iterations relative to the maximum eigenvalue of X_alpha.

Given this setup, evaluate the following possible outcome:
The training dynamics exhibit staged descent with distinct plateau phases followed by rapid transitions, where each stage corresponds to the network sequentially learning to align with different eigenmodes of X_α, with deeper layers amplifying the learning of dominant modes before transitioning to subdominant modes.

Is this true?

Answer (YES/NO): NO